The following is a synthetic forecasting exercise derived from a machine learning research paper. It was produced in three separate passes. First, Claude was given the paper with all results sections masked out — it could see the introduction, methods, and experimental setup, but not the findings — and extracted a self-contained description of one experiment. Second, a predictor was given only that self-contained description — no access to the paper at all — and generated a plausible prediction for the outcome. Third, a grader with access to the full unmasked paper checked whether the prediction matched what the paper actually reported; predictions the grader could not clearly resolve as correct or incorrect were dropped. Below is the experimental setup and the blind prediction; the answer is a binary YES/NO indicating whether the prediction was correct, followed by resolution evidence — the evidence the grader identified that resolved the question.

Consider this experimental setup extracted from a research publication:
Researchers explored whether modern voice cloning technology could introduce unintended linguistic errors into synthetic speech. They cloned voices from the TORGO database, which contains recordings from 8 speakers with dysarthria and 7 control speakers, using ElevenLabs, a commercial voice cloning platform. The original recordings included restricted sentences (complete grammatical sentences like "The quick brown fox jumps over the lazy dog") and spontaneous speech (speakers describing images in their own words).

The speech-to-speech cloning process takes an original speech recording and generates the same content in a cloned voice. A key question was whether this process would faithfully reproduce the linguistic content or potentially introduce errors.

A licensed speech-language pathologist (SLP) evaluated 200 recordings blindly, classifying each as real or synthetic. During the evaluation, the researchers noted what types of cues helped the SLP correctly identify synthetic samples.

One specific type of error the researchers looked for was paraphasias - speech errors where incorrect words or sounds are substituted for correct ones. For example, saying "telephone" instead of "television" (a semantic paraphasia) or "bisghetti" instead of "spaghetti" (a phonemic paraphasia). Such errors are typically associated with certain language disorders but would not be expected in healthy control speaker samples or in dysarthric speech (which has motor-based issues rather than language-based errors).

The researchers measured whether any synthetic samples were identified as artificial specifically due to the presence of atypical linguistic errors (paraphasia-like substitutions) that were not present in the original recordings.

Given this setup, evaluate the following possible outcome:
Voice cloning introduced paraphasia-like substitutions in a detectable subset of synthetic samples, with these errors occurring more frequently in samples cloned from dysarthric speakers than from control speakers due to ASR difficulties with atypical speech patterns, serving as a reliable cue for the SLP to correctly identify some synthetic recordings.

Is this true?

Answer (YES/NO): NO